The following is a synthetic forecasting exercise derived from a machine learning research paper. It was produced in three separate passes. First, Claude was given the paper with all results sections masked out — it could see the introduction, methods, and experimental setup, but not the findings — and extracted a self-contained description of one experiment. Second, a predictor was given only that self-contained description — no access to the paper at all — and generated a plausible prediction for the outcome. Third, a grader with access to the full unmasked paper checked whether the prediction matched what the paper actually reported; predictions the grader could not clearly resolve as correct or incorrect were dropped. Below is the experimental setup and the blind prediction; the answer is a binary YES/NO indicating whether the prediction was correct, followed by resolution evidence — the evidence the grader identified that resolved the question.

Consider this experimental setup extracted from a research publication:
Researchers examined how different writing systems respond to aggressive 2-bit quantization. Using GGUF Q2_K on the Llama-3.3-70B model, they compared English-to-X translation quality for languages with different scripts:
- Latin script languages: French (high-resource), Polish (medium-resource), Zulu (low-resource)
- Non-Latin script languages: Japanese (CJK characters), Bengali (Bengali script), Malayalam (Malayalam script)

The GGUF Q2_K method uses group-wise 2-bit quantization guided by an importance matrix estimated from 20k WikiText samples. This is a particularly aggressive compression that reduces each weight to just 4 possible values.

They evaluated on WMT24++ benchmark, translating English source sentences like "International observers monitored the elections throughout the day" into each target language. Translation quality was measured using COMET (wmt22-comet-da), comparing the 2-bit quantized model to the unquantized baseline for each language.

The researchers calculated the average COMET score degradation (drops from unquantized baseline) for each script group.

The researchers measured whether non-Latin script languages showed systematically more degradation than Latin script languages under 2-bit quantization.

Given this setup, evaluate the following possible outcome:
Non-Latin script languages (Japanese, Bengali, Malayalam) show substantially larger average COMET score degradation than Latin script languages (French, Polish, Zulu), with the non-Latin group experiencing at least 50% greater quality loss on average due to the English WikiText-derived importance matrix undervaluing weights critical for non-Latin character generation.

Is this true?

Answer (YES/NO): NO